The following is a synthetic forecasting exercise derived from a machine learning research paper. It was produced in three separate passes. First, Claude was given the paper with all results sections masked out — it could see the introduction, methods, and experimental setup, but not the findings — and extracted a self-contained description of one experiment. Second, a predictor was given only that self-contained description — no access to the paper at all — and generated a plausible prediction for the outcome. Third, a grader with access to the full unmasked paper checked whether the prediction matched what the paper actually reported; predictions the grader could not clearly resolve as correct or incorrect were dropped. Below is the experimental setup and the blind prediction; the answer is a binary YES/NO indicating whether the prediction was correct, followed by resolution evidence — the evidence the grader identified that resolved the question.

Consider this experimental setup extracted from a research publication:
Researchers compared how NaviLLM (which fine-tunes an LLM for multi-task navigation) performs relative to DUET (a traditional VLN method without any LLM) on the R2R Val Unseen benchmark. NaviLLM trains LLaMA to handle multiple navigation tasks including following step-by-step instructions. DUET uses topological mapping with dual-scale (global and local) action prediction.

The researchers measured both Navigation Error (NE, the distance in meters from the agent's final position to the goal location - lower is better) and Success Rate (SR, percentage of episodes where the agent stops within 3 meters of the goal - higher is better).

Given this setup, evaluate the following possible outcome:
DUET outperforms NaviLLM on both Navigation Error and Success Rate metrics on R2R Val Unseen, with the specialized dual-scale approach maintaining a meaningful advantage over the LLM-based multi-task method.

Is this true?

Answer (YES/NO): YES